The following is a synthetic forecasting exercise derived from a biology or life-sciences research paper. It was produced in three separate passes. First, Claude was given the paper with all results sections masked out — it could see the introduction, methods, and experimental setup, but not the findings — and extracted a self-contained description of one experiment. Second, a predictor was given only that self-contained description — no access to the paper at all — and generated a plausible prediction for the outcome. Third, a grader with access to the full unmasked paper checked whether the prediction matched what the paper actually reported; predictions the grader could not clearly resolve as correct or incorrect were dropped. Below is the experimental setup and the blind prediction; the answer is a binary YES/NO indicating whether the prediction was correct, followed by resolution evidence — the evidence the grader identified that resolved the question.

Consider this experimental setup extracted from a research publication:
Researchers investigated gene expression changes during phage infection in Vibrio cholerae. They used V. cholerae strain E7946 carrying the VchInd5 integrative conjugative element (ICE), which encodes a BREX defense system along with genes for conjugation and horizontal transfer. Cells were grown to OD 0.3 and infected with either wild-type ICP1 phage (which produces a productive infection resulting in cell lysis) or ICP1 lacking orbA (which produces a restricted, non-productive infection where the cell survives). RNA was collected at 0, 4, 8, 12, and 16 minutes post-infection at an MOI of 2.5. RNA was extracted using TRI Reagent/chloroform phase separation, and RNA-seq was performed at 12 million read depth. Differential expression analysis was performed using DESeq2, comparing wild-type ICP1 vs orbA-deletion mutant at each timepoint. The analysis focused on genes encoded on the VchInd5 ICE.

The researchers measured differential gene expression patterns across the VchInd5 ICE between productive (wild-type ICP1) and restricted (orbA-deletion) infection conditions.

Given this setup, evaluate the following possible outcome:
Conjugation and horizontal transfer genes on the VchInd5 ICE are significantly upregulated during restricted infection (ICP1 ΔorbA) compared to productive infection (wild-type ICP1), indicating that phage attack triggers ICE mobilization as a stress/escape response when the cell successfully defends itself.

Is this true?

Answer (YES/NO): NO